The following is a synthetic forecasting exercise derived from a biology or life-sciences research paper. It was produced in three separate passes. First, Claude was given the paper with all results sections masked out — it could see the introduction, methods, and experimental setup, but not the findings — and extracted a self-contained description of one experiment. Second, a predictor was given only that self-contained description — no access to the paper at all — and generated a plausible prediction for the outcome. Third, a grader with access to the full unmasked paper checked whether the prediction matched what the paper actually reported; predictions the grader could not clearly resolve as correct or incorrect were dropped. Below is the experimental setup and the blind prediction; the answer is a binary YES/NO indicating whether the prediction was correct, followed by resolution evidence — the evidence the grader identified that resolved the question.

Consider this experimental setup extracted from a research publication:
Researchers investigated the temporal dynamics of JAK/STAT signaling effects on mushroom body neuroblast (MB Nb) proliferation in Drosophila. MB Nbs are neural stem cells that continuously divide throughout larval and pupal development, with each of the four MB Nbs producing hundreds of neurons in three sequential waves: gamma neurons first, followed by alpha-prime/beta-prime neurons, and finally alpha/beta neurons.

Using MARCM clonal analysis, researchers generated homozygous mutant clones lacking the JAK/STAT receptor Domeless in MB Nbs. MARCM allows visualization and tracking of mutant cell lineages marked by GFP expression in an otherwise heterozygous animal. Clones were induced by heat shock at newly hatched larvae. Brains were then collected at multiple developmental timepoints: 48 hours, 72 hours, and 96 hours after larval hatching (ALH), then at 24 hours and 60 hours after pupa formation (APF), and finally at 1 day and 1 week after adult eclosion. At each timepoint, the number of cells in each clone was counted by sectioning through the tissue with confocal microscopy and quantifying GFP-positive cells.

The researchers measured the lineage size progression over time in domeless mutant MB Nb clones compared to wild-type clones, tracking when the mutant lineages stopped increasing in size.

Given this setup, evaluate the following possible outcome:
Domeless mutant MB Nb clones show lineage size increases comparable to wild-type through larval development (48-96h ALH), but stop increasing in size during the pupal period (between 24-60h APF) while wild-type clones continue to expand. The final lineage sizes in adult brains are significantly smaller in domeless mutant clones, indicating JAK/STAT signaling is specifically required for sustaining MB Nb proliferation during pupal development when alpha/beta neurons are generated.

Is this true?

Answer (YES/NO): NO